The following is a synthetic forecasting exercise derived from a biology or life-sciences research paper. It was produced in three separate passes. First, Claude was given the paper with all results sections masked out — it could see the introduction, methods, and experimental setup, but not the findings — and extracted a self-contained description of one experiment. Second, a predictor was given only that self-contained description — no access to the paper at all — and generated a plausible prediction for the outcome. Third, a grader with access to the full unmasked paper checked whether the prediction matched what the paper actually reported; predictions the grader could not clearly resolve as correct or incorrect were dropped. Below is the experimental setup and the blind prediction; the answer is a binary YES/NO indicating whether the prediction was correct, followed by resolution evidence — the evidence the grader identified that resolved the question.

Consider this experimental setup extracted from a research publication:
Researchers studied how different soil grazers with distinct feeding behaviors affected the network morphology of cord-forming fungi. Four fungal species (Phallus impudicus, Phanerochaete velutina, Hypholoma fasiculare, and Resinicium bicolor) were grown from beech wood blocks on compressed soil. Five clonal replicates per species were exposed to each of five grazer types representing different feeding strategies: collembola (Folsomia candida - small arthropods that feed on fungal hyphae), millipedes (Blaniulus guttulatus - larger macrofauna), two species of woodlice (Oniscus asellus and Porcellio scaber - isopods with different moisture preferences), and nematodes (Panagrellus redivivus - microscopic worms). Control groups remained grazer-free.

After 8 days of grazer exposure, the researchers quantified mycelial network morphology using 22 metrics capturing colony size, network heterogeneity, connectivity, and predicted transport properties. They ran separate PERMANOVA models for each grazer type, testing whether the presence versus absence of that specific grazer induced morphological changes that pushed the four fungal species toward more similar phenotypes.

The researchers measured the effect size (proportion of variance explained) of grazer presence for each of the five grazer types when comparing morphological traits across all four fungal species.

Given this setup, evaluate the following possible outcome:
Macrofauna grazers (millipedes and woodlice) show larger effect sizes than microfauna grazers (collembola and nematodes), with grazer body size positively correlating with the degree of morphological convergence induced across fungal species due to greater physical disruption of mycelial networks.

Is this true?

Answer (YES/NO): NO